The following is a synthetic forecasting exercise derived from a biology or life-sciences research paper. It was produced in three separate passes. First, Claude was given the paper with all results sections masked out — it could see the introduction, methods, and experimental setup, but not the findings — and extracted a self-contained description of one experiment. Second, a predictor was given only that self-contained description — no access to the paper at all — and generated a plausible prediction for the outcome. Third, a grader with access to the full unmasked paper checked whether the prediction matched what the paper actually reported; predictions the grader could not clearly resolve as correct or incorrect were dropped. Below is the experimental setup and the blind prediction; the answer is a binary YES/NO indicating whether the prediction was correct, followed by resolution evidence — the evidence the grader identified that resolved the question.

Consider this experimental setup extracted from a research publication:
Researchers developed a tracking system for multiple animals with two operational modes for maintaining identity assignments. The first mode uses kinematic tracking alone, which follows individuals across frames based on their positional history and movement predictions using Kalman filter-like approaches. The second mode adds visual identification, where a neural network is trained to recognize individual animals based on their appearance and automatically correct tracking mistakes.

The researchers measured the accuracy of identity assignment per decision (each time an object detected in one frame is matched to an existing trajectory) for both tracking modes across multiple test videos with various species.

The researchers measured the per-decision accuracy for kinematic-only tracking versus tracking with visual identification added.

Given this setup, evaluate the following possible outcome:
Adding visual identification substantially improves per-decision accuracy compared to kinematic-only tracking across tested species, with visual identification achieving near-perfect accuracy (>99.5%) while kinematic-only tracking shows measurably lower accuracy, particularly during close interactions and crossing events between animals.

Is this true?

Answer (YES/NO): YES